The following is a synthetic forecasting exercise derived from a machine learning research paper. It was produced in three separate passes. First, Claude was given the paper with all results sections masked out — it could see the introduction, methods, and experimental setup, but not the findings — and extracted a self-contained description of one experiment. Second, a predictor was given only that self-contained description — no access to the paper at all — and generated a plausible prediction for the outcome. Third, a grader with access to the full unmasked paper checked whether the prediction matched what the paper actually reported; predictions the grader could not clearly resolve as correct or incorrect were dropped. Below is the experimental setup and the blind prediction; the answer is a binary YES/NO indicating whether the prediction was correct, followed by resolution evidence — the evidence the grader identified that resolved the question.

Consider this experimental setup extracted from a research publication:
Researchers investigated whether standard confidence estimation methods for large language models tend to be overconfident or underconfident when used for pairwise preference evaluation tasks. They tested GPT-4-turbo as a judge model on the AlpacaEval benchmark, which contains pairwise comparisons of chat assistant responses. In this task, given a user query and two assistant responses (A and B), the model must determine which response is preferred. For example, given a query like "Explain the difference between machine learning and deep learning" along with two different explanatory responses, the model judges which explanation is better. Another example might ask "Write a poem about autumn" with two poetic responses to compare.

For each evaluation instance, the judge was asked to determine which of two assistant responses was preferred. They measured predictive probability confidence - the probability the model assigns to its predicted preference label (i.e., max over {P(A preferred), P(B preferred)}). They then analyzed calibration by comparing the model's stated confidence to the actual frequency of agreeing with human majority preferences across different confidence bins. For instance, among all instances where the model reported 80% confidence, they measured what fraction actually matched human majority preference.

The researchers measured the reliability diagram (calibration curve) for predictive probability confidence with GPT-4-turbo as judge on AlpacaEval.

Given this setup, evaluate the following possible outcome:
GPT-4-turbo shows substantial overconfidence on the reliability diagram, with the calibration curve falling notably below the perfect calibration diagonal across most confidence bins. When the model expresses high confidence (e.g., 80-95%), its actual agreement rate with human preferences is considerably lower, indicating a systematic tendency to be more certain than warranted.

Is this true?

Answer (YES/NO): YES